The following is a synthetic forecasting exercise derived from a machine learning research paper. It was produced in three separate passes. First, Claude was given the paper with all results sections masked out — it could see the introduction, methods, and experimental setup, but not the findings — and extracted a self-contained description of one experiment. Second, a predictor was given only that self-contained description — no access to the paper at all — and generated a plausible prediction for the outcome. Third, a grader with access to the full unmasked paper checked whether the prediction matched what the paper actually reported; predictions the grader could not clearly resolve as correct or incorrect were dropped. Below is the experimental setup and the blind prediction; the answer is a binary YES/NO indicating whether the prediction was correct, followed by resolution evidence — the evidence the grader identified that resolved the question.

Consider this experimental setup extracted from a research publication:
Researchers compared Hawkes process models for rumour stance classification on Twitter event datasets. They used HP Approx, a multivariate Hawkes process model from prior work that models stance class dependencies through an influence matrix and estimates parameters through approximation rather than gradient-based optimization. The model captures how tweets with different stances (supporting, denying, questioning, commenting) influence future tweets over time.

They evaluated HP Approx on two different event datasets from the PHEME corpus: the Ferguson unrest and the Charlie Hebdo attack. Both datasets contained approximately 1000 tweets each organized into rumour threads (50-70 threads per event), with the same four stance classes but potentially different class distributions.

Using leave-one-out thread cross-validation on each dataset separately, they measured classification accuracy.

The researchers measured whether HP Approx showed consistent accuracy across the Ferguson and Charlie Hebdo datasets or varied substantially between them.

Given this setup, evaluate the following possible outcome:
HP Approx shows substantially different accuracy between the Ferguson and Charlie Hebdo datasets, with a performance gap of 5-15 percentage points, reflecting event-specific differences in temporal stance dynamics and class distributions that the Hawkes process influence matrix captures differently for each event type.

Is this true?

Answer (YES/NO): NO